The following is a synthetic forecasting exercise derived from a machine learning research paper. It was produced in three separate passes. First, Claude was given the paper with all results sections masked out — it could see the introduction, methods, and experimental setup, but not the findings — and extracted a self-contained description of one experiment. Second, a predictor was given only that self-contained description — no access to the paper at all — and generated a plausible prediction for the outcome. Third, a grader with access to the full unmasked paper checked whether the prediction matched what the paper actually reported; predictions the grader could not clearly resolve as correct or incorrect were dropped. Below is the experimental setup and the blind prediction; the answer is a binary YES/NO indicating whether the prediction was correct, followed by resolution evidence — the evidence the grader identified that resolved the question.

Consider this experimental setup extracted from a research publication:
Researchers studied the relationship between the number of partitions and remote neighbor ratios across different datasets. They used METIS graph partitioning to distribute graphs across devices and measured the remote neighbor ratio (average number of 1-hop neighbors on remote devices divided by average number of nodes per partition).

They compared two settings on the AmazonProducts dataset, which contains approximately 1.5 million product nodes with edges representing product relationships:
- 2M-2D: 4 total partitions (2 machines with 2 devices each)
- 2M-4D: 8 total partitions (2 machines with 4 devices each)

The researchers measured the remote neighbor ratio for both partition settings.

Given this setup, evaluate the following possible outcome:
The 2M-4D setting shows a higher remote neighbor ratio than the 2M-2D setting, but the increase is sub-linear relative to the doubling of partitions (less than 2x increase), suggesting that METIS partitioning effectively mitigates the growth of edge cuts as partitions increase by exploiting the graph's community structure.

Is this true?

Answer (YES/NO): YES